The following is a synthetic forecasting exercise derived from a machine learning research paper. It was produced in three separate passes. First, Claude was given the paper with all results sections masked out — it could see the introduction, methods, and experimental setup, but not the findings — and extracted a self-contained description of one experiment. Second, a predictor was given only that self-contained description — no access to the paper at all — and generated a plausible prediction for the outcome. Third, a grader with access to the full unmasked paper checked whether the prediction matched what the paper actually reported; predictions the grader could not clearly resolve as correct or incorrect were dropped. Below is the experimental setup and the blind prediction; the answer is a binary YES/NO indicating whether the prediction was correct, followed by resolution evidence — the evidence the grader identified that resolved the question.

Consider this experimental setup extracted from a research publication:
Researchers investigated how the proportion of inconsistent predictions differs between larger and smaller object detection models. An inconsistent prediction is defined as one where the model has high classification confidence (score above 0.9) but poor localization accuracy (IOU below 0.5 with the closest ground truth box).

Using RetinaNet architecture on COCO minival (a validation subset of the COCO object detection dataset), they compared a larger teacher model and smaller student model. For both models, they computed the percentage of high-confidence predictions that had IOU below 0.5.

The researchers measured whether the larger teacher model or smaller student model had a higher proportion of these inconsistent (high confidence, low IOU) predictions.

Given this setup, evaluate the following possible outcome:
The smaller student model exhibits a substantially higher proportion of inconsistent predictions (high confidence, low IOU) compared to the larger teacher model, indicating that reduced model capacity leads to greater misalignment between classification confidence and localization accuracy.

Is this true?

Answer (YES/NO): NO